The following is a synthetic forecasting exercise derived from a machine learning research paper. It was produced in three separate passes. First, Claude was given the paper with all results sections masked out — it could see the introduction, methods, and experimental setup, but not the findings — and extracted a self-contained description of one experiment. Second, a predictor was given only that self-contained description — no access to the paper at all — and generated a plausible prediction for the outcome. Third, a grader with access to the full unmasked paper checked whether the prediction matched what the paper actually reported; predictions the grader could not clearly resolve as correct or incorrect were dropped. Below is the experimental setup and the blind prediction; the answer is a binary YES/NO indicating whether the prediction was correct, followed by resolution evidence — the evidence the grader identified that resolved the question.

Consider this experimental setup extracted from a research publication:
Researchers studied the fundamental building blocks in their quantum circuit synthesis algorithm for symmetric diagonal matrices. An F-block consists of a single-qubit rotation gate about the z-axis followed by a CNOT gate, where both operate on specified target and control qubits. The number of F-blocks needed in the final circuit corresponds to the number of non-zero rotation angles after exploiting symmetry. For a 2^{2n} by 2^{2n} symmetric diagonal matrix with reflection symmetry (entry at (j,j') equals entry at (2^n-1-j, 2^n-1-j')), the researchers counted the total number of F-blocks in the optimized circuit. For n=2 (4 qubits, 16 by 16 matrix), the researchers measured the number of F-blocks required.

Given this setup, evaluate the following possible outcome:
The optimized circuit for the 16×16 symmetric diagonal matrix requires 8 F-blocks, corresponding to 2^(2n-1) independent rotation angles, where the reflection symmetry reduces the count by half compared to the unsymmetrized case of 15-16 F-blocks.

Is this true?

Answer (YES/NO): NO